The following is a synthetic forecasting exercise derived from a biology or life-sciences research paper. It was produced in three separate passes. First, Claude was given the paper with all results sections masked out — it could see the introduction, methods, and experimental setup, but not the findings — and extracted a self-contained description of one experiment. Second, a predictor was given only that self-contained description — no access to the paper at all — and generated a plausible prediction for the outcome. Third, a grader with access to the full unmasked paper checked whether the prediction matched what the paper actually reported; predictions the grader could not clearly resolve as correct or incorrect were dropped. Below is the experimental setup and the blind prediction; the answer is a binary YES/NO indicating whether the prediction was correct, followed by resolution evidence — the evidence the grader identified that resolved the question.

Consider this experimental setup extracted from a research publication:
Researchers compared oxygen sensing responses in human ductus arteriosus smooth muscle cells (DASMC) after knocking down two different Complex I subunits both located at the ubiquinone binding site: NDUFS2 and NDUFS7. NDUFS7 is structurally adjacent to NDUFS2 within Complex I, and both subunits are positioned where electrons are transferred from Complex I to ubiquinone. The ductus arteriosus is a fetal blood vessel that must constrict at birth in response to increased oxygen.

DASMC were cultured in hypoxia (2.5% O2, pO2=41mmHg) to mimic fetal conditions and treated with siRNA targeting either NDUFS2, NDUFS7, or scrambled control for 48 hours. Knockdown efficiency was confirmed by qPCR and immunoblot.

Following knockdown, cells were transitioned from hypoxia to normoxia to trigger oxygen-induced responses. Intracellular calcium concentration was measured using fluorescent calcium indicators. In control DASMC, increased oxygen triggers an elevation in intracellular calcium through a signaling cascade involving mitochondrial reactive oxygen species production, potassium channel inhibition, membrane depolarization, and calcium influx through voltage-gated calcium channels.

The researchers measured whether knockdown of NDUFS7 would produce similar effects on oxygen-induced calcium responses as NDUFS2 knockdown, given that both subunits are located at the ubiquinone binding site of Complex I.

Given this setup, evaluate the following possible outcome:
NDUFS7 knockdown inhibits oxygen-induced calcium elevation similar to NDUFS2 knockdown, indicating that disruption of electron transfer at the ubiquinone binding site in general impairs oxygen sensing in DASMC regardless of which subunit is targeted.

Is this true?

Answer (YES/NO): NO